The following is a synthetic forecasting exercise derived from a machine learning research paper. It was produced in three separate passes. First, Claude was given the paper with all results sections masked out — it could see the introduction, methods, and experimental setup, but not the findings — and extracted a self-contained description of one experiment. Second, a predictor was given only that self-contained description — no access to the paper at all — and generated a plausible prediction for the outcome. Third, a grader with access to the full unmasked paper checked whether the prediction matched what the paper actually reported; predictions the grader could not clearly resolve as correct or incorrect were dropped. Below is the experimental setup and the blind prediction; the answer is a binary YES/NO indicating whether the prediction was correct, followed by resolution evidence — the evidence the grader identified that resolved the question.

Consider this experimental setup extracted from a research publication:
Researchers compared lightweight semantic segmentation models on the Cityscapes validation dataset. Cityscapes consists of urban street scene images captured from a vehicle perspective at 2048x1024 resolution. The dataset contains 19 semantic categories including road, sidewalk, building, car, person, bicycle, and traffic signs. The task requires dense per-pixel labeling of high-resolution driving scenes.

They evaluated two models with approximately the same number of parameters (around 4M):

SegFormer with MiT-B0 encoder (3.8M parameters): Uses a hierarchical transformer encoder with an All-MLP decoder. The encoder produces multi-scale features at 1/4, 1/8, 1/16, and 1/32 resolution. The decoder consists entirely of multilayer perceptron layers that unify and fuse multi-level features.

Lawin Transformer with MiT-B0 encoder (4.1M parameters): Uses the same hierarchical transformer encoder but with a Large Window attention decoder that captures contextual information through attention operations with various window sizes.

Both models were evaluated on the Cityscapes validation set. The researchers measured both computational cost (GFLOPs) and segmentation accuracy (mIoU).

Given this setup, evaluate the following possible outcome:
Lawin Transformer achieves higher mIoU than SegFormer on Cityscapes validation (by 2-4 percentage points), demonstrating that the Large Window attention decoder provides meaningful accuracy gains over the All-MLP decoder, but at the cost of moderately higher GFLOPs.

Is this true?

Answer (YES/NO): NO